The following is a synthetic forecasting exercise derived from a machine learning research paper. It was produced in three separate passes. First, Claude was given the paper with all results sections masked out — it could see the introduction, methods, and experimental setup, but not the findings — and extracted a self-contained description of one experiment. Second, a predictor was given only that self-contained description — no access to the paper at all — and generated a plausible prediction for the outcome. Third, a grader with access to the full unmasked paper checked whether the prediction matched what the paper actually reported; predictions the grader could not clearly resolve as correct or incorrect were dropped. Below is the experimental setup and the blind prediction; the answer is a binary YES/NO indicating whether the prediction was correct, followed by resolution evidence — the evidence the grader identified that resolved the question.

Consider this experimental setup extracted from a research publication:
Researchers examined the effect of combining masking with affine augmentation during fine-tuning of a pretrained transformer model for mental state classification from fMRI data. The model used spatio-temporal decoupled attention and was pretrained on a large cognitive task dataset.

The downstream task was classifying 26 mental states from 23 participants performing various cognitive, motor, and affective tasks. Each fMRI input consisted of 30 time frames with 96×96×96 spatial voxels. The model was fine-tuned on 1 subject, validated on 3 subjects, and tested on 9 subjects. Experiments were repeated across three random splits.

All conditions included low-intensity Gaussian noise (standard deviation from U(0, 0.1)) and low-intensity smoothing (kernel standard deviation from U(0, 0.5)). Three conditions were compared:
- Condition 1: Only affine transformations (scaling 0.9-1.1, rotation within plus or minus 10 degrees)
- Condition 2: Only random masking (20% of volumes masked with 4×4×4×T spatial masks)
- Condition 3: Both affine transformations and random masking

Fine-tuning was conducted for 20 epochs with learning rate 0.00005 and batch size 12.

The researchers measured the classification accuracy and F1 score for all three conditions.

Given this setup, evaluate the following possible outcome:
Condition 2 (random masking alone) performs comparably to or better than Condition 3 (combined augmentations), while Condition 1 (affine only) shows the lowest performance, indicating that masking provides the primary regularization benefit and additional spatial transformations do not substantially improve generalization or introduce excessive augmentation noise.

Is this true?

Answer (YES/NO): NO